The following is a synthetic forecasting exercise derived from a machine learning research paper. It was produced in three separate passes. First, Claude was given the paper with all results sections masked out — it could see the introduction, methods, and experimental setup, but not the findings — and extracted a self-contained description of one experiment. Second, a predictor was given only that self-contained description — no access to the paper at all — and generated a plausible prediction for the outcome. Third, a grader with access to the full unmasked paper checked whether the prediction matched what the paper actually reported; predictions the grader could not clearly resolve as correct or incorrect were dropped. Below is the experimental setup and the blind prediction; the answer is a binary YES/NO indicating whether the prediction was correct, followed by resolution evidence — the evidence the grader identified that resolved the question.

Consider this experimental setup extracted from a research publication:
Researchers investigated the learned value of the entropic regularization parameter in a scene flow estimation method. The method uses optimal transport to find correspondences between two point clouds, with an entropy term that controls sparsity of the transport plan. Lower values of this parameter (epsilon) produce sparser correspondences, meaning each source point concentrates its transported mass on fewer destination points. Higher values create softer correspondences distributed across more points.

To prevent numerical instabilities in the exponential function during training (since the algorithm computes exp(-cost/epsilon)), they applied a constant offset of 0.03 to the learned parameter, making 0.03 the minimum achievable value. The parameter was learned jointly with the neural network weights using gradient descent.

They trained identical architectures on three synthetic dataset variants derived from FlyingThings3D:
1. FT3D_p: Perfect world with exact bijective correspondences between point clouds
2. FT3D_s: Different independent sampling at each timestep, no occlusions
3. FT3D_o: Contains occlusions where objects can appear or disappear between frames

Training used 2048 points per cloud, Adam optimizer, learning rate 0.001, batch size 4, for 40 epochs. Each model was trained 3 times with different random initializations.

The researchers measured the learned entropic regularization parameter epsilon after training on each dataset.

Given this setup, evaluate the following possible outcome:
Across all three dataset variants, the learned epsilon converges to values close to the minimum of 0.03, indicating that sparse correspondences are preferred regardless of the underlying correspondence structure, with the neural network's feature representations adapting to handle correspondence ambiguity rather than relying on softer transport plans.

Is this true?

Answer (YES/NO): YES